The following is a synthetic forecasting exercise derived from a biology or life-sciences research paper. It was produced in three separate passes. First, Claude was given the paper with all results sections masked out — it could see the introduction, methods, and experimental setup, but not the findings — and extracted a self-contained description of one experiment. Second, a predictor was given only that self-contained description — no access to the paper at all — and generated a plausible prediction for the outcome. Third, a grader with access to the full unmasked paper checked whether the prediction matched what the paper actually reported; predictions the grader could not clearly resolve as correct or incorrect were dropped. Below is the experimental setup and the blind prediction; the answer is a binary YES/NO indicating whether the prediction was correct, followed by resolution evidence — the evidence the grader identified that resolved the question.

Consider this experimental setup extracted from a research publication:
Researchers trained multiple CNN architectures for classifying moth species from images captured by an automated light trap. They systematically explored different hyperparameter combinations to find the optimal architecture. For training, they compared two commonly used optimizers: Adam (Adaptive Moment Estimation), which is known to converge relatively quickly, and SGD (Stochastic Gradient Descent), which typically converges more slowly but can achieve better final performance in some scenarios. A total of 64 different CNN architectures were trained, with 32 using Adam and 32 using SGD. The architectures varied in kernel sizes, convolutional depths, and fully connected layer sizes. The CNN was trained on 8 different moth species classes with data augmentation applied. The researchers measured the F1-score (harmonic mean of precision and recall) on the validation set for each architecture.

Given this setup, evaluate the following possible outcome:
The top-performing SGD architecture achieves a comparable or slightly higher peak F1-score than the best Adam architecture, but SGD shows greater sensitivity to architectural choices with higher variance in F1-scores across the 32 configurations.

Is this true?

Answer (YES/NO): NO